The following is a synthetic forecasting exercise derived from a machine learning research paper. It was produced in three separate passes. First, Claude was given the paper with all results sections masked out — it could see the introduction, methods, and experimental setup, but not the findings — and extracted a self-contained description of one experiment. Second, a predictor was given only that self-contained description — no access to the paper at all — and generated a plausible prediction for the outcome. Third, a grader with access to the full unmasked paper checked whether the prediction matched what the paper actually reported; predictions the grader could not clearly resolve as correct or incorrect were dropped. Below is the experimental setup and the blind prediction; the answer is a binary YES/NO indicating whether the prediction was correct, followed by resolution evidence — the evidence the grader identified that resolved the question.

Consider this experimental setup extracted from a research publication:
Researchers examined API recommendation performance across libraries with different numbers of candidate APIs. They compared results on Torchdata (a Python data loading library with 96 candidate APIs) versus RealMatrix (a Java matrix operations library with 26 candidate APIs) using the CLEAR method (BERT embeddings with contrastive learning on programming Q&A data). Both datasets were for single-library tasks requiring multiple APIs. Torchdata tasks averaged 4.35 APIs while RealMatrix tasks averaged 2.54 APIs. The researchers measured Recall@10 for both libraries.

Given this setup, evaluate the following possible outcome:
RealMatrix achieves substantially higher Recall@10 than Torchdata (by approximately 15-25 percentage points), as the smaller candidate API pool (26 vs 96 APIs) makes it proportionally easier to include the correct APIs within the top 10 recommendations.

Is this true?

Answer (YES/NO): NO